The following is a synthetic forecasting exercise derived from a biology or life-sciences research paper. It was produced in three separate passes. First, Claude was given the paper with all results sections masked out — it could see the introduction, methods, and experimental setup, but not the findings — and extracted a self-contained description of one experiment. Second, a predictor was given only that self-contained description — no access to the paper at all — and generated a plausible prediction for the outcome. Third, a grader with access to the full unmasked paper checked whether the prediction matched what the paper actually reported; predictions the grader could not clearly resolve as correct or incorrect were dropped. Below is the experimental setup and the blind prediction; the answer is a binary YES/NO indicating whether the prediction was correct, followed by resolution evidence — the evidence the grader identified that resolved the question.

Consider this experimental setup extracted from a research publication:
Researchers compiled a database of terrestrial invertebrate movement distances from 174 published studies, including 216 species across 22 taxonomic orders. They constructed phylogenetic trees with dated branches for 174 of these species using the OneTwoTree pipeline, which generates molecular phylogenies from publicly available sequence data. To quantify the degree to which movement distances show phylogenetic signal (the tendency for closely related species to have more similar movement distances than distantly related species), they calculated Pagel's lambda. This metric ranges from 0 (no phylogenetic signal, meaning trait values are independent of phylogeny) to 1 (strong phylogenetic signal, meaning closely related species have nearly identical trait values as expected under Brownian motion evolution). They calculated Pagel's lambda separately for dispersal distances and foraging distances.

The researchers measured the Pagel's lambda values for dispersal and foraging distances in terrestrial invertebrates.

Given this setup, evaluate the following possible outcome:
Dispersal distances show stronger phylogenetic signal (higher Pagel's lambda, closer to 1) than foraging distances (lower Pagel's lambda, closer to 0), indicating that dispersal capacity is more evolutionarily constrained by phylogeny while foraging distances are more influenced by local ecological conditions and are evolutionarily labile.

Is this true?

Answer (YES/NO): NO